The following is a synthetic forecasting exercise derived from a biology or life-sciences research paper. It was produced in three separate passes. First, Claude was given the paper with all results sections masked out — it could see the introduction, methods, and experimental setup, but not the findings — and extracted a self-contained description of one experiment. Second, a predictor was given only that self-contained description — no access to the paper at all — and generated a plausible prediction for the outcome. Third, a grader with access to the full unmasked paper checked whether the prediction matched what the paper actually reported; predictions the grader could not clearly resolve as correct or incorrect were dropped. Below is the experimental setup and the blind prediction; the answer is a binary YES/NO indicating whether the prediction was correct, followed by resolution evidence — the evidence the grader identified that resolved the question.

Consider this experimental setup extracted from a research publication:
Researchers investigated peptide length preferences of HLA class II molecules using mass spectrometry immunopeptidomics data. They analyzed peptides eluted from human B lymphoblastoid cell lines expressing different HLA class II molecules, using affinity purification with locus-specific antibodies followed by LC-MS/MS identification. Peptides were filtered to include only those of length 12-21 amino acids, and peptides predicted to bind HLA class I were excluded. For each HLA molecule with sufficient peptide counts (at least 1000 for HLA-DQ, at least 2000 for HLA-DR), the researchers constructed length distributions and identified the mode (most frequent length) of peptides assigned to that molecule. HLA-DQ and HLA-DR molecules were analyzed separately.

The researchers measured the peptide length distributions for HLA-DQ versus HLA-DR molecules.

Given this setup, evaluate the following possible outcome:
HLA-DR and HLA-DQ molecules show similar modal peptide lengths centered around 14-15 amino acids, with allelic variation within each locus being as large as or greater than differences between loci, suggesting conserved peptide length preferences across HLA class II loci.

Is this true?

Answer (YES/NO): NO